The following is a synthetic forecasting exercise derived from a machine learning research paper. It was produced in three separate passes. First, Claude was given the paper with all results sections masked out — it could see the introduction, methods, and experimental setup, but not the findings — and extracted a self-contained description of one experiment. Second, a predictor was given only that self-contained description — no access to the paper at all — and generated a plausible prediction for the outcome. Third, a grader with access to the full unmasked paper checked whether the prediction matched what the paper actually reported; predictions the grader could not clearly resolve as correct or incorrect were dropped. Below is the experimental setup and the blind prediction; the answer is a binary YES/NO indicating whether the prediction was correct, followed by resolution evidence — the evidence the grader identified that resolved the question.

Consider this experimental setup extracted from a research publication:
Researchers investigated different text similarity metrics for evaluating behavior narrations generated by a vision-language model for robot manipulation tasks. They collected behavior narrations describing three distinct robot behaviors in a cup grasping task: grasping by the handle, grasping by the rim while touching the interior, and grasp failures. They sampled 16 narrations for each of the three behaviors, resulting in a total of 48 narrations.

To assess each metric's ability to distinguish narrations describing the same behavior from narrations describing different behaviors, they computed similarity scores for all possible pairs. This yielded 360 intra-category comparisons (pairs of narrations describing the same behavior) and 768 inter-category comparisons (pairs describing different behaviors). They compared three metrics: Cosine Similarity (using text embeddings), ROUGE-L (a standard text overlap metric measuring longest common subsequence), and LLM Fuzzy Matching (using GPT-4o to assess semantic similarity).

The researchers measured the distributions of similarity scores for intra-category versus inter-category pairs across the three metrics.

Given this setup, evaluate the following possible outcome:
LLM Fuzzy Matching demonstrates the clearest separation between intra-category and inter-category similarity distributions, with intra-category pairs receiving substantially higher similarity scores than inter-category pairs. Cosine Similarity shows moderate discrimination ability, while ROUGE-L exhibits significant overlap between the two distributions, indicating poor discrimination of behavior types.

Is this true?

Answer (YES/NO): NO